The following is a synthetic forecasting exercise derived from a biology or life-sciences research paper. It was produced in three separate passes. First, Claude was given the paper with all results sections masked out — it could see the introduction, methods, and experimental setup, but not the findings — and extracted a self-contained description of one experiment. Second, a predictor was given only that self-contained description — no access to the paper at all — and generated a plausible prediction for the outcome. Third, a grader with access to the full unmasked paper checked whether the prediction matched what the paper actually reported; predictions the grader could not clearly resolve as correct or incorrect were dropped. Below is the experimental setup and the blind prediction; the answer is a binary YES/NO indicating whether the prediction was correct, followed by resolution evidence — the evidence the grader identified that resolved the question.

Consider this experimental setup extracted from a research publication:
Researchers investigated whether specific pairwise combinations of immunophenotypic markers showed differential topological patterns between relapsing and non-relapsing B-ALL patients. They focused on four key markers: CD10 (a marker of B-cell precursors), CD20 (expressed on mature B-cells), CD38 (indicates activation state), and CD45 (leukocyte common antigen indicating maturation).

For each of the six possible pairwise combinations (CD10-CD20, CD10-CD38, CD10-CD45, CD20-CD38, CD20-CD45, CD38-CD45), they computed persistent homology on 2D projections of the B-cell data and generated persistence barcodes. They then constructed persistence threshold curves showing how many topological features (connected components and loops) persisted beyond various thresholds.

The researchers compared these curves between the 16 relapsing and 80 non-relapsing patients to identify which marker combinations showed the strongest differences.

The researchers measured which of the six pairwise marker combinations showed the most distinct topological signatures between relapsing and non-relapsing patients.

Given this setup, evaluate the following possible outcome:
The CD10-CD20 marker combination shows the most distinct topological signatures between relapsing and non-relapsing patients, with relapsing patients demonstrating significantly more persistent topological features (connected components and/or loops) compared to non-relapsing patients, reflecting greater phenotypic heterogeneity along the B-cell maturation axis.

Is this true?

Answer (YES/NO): NO